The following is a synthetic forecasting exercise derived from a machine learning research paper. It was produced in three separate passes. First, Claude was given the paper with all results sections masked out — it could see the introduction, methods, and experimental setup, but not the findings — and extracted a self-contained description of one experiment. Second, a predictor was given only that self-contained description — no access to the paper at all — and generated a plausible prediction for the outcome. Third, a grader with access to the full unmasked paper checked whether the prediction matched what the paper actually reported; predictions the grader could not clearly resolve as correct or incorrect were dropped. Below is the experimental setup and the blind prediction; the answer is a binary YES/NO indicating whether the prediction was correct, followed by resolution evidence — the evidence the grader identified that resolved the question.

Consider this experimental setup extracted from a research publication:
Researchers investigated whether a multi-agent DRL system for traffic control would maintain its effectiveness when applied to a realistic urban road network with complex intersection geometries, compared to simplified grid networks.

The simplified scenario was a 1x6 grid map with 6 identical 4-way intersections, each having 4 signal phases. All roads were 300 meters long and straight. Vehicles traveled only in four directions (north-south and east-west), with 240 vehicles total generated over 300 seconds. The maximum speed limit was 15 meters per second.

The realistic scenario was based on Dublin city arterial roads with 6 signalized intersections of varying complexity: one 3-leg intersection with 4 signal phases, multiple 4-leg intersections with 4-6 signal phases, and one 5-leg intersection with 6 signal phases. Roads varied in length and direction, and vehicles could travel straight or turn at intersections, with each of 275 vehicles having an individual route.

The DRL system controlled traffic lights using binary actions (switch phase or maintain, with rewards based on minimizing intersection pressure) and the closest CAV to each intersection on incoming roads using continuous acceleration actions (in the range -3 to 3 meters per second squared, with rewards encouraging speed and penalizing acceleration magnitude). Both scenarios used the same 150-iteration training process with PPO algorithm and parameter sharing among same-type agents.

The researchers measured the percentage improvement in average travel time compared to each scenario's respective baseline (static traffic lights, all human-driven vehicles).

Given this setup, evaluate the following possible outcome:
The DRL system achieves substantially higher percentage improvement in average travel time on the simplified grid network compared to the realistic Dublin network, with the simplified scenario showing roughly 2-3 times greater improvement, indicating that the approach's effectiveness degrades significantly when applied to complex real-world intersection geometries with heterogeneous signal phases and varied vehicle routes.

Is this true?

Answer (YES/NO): NO